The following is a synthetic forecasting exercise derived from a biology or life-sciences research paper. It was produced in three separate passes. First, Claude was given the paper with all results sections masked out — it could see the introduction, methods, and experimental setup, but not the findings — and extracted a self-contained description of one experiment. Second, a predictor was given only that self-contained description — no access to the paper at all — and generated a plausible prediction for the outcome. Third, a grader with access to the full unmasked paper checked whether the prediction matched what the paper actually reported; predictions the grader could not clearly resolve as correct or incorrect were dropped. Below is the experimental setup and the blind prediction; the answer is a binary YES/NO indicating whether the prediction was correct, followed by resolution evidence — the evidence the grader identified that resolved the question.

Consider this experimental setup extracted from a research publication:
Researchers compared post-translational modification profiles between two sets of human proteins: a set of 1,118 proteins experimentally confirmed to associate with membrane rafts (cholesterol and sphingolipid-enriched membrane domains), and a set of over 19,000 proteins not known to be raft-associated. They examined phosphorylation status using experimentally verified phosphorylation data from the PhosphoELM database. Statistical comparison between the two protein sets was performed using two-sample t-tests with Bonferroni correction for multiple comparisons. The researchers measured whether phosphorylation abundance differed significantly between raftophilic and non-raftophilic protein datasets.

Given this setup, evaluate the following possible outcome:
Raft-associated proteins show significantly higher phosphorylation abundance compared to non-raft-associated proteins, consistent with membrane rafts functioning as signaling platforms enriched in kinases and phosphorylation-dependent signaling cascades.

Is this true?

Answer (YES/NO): YES